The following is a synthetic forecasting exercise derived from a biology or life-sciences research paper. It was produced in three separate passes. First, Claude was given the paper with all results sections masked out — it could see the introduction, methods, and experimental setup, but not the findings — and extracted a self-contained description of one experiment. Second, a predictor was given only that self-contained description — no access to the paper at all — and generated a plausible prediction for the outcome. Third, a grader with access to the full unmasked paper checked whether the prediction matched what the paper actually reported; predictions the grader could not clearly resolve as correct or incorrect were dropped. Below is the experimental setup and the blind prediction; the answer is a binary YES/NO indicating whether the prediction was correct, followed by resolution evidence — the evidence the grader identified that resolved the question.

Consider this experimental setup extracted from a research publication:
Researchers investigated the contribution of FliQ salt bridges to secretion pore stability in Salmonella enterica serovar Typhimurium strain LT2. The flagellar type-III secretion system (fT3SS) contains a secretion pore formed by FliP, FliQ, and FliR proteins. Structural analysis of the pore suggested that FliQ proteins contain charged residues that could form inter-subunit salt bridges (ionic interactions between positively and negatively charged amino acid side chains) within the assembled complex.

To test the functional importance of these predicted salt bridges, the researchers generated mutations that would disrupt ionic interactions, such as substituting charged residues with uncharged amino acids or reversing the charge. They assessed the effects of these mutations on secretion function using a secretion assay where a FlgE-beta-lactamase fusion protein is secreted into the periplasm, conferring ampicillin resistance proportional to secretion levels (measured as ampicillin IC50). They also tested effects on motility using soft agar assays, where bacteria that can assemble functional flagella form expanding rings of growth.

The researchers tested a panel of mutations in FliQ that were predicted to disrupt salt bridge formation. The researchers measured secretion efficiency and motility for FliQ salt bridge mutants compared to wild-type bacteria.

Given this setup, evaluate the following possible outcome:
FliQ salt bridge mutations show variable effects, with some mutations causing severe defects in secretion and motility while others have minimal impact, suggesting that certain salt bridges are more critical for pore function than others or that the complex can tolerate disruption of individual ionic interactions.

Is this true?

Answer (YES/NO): NO